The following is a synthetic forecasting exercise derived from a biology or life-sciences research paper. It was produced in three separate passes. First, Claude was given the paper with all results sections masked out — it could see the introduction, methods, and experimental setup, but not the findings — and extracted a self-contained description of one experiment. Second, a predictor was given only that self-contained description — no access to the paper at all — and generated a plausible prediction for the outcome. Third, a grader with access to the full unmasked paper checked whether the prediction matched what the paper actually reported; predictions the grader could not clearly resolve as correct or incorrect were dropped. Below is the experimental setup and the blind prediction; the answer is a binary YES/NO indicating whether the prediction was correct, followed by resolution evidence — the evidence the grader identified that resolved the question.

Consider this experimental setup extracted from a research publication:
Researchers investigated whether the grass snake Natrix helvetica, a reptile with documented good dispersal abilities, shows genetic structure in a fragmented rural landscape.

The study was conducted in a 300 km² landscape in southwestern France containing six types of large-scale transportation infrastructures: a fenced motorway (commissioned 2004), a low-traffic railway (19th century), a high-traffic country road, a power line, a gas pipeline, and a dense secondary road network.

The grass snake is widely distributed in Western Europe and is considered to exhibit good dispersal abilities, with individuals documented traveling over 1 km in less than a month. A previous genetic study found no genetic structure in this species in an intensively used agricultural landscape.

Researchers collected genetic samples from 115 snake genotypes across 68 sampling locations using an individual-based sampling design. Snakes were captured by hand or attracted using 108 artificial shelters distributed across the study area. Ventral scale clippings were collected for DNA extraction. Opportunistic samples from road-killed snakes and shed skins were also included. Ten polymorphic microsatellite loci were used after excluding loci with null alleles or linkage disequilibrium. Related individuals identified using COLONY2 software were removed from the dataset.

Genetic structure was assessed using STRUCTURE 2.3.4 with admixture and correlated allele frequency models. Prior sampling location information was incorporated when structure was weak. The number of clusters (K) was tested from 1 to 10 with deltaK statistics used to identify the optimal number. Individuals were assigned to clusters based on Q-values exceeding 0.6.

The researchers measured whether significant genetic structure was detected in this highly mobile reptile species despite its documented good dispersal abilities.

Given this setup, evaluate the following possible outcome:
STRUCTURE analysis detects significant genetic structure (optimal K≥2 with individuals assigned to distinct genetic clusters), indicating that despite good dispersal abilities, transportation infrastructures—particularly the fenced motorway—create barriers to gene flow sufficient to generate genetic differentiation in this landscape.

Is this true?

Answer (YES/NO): NO